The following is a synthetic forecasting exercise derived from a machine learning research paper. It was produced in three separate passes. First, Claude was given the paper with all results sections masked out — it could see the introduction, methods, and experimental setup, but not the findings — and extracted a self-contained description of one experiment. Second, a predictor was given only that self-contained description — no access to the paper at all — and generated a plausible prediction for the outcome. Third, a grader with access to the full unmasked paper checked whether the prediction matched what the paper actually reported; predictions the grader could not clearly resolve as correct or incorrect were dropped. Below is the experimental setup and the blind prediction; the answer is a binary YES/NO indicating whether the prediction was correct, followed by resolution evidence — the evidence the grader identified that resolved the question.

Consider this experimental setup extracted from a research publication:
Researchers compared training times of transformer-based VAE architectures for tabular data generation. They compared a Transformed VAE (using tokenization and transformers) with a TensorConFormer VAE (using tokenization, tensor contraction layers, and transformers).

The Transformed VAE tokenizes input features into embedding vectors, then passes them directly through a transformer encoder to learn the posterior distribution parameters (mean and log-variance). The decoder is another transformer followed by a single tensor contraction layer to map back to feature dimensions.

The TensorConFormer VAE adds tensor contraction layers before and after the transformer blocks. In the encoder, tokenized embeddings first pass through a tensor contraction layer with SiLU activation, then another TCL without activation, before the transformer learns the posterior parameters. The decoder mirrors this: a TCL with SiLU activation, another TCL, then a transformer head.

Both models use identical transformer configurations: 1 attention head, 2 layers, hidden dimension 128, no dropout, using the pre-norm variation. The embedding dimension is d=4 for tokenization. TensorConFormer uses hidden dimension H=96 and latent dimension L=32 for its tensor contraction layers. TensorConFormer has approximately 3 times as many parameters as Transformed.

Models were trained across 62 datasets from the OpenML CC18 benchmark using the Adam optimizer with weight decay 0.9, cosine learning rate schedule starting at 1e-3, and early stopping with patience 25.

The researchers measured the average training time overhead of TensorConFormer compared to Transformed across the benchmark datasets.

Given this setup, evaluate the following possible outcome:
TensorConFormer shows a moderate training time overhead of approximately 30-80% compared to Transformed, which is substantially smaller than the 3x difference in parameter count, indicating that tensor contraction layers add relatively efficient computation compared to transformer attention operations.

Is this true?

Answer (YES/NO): NO